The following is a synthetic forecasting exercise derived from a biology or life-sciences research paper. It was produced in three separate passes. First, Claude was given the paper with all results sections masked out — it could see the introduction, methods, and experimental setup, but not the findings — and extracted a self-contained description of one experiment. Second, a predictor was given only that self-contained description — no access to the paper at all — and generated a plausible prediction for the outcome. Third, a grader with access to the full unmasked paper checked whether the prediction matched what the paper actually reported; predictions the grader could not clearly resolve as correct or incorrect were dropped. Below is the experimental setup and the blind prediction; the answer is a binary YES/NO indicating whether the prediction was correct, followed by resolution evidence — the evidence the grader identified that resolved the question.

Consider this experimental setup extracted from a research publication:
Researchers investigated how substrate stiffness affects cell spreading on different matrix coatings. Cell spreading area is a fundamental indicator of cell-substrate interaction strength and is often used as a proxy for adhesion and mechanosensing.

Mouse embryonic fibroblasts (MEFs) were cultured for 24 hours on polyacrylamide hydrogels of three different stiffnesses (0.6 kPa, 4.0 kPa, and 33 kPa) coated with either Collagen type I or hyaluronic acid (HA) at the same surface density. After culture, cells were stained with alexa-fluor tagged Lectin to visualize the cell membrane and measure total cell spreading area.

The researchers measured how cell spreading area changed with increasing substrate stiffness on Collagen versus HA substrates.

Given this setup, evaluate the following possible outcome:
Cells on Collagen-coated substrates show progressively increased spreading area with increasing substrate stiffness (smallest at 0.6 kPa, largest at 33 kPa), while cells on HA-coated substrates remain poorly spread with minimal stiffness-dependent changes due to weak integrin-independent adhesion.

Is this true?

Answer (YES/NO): NO